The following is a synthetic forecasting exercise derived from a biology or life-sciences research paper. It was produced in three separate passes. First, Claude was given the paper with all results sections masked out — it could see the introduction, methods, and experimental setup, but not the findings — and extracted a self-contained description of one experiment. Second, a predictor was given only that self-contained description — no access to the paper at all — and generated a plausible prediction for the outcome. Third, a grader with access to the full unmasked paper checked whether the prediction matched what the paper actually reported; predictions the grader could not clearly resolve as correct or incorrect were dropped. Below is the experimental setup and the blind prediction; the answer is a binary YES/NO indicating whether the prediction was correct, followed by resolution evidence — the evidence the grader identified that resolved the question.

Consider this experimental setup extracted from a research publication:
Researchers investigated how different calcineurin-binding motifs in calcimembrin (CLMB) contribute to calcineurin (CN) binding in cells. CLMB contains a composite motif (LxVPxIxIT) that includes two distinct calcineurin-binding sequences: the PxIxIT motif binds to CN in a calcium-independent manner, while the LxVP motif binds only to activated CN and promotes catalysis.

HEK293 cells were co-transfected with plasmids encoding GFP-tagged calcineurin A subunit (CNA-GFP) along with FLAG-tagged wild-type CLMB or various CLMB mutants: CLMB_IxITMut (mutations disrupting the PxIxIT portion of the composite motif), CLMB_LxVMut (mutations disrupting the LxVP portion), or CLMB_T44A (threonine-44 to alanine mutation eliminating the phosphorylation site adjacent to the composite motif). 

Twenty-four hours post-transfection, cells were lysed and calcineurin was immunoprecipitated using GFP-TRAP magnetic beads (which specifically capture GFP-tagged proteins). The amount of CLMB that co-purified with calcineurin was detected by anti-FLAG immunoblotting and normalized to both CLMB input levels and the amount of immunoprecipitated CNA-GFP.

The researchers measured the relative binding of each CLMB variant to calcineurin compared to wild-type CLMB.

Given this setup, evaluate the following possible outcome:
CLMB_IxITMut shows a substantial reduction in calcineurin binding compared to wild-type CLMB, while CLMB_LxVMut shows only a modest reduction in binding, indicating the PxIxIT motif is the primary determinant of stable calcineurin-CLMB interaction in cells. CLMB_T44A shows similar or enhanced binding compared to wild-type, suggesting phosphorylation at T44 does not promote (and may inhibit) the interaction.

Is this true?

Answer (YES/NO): NO